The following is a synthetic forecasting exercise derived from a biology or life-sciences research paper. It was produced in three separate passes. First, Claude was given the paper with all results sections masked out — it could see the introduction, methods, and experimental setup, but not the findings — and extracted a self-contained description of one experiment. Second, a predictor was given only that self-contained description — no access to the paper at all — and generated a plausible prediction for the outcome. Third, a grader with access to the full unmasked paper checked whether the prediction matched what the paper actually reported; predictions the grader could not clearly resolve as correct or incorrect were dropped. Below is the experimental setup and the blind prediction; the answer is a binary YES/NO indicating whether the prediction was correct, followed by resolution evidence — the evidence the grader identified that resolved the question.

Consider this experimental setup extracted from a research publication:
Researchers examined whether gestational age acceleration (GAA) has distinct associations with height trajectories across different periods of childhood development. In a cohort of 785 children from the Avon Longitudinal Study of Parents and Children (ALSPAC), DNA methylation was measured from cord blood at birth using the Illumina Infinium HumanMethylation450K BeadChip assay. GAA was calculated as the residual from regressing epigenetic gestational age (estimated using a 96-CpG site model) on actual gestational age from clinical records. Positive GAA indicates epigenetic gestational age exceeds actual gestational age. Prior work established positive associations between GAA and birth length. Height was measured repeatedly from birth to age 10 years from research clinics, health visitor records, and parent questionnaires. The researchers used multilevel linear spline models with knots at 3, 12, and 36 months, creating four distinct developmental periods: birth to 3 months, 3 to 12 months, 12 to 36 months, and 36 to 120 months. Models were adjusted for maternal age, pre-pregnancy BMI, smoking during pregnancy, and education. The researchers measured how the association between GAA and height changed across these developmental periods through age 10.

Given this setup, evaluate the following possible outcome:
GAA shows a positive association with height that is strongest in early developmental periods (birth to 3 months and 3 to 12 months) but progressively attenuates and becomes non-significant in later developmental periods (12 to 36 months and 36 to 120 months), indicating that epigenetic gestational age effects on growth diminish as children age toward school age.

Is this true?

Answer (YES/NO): NO